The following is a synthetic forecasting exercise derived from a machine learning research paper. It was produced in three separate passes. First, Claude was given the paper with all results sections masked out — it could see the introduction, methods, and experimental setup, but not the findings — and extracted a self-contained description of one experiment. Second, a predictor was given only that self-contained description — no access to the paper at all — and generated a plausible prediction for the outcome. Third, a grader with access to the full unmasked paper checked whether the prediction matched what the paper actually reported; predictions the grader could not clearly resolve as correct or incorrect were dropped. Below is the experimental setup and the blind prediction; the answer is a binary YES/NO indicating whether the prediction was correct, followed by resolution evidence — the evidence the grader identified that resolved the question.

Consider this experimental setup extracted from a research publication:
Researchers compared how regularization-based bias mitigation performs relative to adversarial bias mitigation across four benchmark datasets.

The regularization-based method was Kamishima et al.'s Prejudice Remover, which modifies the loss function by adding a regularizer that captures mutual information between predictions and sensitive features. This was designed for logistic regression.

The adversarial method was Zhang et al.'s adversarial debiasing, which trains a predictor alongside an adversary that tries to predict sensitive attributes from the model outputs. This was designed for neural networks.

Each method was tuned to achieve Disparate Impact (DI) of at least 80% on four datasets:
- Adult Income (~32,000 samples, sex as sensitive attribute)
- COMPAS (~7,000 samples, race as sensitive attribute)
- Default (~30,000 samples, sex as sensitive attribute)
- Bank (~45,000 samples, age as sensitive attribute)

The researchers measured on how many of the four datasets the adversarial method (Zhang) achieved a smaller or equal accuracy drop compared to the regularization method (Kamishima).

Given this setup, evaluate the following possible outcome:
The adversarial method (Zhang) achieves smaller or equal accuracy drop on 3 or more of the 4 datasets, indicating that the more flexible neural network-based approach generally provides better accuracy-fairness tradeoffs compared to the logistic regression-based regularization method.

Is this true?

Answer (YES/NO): YES